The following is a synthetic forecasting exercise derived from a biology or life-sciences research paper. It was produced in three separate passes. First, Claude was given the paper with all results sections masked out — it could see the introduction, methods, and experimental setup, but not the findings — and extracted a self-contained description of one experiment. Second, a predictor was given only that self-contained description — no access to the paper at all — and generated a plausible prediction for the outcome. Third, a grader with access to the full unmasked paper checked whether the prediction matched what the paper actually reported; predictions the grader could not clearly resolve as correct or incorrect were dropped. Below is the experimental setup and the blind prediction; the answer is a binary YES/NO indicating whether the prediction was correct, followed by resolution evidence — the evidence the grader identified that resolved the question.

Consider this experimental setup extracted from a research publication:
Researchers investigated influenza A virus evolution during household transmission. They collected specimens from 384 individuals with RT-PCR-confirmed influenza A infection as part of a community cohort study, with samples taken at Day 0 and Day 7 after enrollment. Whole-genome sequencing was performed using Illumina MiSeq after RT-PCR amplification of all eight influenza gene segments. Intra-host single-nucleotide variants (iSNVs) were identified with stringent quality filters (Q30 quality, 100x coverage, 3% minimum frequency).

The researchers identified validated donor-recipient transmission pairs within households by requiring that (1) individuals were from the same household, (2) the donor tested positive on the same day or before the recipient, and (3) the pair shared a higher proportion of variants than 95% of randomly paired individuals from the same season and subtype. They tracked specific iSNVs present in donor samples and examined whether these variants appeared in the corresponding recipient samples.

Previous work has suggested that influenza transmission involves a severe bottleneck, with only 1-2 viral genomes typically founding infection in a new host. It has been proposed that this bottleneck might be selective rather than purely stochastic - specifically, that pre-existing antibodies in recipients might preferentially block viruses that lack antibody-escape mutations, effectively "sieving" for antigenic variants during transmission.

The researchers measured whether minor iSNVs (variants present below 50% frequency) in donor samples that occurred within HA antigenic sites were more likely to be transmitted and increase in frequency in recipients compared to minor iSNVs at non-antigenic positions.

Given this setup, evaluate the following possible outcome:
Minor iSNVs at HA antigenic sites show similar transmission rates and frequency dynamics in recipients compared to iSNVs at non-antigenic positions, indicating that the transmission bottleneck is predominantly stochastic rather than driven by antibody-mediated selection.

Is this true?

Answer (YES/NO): YES